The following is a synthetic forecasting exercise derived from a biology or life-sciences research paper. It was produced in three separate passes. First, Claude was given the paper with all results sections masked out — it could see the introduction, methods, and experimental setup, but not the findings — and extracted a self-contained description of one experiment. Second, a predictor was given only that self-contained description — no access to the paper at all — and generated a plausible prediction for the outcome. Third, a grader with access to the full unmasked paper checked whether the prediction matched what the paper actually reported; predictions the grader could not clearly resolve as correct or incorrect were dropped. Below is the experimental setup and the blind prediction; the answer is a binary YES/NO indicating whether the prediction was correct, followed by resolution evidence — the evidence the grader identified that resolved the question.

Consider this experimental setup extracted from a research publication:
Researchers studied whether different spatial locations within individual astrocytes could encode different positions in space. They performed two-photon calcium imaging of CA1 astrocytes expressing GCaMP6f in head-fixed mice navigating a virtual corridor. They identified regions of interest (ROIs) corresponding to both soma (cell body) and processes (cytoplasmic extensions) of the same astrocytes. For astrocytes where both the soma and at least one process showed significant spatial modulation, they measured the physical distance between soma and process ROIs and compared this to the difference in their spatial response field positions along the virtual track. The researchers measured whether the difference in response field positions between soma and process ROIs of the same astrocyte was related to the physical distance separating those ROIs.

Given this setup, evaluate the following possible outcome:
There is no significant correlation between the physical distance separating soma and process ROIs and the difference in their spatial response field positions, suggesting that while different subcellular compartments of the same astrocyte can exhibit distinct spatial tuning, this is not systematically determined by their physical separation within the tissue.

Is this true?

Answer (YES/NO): NO